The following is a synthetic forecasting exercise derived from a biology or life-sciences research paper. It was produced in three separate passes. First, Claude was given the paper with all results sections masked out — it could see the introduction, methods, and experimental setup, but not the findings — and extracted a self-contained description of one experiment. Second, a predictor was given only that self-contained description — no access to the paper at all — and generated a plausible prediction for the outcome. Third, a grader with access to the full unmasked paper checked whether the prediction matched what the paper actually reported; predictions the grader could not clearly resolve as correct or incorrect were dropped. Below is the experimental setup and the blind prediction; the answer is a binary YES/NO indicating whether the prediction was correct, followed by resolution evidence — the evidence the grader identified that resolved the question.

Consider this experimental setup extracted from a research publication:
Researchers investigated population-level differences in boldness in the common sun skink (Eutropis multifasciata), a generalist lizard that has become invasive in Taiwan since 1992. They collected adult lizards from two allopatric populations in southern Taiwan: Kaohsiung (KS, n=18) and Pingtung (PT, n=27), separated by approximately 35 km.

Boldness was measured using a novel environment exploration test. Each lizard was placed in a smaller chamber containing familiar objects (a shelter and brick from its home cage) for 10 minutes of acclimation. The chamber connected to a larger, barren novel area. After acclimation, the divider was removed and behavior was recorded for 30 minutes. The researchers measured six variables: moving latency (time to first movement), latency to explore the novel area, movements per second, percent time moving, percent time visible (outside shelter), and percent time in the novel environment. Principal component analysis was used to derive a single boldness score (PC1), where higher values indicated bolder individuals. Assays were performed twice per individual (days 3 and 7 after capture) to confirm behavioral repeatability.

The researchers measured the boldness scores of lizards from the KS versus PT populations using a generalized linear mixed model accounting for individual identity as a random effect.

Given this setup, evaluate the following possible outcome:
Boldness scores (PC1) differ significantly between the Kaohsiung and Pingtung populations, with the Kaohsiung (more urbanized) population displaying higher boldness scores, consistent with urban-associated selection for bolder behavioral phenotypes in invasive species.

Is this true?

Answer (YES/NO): YES